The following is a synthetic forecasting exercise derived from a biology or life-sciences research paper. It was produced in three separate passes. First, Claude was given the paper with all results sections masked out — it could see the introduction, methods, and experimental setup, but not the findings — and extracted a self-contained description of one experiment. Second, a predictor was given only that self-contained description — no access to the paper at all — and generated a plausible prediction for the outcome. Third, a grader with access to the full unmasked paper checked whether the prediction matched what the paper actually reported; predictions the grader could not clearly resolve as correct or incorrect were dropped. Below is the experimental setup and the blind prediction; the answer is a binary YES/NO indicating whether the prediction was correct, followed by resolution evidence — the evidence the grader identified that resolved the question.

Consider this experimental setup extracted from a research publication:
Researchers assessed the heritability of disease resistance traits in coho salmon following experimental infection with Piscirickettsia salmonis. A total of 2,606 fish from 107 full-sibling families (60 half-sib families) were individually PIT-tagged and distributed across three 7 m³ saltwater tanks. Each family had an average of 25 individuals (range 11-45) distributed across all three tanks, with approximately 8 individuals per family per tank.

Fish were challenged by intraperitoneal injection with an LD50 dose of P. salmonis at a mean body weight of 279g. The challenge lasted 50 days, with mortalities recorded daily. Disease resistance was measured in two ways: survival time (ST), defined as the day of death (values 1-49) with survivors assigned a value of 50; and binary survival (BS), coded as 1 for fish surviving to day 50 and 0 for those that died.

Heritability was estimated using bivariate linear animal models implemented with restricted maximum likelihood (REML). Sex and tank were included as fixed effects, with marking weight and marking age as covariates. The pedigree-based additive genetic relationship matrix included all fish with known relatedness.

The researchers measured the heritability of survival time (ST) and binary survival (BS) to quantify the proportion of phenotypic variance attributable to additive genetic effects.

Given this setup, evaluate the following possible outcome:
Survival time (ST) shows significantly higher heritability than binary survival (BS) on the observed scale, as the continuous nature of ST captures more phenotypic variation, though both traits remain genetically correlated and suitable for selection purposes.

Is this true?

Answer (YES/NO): NO